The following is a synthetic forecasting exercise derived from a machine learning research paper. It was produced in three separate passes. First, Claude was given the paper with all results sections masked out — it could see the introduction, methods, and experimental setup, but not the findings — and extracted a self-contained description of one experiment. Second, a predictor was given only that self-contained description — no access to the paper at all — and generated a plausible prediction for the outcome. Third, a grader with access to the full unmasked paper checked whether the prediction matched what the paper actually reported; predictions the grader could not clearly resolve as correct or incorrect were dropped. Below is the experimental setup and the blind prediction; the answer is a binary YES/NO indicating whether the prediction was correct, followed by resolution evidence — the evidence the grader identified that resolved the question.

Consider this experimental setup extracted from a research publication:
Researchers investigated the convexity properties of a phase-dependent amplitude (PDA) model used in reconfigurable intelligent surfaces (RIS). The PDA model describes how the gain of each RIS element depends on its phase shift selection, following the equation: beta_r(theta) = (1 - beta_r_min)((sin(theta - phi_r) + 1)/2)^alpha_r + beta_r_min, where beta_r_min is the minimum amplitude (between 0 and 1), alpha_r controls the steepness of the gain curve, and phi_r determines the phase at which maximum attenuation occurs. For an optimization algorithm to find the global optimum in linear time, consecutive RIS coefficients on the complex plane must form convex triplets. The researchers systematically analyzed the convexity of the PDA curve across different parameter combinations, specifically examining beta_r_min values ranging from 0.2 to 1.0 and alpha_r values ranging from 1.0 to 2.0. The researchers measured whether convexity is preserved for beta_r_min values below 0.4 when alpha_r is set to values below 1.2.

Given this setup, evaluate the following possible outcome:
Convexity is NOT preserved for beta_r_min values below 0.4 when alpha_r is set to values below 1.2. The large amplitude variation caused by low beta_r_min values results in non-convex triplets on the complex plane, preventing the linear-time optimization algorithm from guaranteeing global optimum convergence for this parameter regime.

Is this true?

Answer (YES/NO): YES